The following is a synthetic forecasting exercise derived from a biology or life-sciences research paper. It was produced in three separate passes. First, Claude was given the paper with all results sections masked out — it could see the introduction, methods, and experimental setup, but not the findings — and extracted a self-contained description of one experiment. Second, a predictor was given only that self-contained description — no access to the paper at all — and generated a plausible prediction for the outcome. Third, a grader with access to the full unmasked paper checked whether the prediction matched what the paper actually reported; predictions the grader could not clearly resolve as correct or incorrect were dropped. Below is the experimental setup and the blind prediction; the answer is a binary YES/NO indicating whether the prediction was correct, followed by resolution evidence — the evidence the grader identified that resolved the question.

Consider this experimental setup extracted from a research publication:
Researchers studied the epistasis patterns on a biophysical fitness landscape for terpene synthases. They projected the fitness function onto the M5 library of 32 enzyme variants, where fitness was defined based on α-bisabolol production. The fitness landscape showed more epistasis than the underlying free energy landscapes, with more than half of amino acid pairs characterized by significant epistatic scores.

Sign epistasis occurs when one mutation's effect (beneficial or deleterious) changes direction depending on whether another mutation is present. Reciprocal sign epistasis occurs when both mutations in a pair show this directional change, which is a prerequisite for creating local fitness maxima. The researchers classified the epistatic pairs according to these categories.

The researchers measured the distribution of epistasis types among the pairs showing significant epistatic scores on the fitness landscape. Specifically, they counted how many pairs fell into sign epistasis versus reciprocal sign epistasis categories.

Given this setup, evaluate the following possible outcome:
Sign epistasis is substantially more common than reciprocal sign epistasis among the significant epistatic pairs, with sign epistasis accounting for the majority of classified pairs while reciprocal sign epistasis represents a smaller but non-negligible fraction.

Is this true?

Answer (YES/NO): YES